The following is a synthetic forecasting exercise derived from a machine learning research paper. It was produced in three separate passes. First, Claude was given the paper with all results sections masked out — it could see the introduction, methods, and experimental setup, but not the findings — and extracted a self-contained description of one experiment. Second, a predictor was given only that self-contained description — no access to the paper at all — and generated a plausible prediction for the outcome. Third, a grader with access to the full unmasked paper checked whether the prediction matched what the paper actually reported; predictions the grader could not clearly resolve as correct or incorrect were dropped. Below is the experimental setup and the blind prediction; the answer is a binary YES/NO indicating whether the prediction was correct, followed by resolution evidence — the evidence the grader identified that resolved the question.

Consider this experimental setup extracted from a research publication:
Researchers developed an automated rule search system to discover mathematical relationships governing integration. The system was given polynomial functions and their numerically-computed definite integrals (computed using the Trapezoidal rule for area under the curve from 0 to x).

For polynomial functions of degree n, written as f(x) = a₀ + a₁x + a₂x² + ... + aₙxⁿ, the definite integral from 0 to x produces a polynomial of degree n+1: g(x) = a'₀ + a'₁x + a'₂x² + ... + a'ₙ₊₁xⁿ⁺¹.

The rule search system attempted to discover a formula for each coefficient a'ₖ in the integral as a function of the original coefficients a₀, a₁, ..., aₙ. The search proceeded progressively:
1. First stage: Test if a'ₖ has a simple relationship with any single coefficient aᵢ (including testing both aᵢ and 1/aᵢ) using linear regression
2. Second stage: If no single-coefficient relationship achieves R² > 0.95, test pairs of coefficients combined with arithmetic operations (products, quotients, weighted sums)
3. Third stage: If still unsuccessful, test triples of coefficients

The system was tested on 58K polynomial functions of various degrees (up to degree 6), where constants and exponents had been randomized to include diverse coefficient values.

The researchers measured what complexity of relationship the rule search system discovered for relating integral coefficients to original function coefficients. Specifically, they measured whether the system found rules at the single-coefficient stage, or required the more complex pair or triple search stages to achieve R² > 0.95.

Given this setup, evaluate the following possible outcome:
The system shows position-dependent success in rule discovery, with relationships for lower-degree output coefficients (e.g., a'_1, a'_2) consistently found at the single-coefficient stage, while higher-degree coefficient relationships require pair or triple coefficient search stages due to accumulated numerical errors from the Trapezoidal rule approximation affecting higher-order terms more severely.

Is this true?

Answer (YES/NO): NO